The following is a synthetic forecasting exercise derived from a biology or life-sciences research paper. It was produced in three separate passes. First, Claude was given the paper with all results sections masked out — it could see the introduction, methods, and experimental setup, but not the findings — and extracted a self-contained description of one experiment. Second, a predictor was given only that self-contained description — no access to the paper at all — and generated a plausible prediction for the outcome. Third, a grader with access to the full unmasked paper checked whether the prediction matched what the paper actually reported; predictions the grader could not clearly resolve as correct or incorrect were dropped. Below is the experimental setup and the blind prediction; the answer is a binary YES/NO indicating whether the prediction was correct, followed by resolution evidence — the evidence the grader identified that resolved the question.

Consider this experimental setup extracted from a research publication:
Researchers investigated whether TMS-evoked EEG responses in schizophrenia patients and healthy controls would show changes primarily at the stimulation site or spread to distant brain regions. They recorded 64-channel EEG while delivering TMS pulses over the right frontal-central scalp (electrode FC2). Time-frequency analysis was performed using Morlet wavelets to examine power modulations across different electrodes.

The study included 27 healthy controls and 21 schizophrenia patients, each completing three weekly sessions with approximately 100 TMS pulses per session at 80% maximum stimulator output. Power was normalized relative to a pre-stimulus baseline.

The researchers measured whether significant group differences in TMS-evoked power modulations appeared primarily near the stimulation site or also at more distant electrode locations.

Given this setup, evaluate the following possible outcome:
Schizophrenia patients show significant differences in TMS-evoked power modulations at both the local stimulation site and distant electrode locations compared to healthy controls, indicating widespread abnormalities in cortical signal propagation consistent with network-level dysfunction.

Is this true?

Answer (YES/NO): YES